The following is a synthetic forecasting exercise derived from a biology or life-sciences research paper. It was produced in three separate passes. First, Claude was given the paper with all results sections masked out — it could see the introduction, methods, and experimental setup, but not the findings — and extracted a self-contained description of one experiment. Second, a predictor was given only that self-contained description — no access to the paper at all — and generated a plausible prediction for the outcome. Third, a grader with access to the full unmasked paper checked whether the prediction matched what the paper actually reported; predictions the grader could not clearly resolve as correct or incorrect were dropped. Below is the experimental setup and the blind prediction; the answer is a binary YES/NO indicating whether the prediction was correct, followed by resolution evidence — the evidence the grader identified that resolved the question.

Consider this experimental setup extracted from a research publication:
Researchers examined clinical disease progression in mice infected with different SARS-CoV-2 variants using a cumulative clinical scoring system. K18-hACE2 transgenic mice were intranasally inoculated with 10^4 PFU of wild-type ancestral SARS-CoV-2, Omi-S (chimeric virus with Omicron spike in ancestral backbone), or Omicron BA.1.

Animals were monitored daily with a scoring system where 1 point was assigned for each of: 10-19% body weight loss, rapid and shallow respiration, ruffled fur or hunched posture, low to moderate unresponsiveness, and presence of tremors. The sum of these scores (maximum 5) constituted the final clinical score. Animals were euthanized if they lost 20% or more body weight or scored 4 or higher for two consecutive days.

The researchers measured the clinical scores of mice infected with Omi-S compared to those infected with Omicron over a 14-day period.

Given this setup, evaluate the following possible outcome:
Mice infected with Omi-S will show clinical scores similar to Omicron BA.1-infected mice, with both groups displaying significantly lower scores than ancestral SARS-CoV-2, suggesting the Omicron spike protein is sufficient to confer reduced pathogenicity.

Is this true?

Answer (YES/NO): NO